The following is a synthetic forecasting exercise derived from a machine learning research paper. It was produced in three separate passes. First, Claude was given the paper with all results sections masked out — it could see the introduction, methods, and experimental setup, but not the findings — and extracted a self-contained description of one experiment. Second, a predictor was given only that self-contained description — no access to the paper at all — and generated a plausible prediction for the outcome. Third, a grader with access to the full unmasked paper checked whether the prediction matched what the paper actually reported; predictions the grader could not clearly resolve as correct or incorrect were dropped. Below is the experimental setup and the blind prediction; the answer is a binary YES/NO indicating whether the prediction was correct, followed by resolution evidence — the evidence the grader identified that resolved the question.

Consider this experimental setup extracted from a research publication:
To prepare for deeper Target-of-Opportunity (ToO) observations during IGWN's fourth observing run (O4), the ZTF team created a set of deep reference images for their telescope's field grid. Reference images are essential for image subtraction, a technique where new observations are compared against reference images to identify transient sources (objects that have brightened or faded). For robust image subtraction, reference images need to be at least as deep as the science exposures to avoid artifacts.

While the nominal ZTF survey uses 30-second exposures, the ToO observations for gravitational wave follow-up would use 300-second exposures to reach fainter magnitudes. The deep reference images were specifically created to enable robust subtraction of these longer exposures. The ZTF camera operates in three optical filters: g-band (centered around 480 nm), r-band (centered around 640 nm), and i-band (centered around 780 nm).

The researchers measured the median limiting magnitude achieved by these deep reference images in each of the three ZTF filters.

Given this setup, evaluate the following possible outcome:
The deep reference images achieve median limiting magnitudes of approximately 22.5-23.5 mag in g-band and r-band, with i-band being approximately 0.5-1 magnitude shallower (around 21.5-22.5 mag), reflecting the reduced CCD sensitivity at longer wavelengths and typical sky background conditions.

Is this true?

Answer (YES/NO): NO